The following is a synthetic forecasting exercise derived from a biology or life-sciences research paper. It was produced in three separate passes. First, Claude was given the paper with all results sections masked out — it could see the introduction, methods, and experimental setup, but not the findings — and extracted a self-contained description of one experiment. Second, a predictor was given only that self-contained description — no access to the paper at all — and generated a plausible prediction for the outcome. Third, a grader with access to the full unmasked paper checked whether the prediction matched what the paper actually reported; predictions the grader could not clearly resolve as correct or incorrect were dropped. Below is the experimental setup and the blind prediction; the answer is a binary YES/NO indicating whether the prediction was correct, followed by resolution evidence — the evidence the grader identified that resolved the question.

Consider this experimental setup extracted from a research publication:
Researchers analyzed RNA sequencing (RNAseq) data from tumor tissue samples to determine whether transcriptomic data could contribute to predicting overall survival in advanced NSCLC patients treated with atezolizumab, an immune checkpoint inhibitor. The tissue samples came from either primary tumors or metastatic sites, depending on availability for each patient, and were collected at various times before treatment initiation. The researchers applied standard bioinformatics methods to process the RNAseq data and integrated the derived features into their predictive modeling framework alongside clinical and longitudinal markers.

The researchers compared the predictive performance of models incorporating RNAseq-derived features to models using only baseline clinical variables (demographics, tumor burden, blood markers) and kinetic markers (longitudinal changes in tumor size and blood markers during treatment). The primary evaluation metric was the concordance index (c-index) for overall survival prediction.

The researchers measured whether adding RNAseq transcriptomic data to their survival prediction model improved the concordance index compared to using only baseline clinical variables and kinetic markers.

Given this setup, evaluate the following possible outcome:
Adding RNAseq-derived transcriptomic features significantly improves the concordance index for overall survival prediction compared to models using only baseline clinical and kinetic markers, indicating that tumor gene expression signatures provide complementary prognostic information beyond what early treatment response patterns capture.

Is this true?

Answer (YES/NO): NO